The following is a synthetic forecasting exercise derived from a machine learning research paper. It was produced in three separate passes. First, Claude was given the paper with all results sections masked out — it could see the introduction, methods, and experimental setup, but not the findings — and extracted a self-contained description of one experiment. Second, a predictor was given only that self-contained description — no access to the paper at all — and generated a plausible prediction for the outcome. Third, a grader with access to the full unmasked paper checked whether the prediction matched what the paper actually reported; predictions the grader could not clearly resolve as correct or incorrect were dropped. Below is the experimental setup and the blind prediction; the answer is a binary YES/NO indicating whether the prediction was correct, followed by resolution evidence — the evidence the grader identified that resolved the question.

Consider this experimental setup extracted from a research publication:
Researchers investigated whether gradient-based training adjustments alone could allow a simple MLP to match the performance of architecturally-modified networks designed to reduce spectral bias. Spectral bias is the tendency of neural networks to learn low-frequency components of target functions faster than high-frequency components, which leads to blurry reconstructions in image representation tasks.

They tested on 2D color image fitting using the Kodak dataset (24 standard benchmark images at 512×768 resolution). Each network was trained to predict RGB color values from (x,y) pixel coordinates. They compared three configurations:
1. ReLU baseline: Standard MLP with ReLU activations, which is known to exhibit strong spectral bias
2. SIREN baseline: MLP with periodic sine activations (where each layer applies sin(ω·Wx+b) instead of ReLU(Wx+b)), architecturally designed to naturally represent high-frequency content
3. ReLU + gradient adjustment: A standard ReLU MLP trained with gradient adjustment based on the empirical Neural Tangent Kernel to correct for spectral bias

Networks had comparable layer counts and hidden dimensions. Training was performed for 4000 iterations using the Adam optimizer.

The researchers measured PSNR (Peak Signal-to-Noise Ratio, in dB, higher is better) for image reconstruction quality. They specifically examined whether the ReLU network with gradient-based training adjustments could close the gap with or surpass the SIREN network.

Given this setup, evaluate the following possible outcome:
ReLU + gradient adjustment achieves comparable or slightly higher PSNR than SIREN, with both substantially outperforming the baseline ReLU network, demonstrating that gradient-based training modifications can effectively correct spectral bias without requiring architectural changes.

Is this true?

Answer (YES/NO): NO